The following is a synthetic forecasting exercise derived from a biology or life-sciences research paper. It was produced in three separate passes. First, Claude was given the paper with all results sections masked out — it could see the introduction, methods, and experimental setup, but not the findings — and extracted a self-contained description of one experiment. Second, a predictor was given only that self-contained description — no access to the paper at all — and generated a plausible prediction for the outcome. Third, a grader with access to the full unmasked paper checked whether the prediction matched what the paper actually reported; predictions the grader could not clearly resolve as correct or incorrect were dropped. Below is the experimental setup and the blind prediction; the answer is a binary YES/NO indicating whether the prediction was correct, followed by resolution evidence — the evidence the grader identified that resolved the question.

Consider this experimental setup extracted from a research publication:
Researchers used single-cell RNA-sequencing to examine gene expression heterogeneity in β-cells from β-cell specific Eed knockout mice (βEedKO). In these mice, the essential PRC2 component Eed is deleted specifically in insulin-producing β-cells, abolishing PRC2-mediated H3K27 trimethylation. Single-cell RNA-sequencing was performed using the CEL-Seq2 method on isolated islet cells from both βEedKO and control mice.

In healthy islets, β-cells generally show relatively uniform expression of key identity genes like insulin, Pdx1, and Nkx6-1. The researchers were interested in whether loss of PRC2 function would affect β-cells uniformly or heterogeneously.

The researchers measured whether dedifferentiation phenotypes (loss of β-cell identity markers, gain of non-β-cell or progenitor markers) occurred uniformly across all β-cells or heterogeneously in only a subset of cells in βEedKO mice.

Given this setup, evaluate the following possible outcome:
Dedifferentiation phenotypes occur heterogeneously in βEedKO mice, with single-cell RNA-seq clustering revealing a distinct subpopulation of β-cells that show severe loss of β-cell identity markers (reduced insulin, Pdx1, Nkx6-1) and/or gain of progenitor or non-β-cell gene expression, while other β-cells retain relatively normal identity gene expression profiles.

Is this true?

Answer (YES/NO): YES